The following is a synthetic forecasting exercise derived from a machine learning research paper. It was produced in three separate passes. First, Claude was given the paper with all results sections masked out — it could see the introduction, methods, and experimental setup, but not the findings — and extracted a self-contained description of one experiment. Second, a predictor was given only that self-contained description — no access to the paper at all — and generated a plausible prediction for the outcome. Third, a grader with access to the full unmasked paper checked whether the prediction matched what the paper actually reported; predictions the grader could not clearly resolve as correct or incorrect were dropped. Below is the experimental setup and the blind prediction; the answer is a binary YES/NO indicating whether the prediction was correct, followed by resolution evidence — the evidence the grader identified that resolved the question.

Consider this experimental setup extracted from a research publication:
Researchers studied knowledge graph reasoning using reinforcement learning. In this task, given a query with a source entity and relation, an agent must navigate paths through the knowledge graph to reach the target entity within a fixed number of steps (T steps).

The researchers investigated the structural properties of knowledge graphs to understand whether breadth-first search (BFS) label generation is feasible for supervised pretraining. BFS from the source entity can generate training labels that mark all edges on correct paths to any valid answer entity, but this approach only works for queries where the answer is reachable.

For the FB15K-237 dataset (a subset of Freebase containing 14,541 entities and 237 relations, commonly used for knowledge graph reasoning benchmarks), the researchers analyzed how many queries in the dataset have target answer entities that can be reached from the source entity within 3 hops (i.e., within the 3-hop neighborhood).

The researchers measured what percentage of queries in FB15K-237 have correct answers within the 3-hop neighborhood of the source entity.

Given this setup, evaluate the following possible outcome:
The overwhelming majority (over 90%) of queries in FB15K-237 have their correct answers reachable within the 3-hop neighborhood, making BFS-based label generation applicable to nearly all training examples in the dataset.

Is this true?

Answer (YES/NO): YES